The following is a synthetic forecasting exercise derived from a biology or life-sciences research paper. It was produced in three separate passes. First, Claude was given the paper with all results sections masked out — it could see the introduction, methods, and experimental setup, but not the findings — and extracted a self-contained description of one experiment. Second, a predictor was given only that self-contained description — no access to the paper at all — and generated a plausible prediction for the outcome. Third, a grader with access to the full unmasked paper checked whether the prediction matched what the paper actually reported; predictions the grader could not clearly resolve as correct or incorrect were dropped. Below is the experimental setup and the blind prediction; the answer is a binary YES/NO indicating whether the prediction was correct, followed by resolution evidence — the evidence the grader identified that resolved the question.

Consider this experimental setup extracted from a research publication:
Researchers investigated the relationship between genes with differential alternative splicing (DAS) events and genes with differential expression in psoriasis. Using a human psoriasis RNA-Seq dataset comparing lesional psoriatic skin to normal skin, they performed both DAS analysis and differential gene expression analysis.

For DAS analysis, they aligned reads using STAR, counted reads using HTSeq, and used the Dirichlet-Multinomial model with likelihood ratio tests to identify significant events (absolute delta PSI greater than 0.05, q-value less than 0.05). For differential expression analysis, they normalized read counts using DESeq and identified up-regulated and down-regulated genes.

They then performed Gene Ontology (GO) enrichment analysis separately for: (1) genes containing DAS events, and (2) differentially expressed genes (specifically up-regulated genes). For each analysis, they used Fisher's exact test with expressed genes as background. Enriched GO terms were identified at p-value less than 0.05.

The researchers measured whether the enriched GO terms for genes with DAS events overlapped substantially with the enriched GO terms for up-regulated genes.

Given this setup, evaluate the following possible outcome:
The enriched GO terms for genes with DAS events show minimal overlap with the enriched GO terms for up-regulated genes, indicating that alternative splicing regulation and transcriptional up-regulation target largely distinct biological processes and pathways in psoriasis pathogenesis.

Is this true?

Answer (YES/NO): YES